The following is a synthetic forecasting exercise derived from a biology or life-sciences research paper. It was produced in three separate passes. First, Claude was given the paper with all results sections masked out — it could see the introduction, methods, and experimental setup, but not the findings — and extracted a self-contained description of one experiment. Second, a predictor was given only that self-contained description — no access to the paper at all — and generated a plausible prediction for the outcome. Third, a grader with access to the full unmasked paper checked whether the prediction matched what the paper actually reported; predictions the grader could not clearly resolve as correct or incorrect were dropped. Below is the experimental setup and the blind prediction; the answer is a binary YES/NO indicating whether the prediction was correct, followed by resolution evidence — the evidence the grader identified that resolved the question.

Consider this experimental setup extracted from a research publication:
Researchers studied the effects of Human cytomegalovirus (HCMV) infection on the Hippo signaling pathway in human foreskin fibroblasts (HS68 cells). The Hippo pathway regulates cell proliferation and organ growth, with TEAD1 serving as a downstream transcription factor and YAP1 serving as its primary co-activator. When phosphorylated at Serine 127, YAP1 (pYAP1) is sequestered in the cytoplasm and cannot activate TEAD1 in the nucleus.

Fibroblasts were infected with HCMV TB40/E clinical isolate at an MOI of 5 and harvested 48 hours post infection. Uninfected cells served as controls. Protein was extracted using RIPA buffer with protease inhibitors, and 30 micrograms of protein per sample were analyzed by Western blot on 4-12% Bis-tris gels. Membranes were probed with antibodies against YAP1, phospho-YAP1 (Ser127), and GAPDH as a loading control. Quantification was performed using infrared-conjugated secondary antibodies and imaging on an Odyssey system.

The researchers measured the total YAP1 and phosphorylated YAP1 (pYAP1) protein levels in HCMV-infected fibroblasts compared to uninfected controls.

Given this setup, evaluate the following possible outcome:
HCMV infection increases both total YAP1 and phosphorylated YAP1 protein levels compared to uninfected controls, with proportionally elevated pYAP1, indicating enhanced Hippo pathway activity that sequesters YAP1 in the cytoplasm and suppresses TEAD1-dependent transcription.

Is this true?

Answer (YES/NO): NO